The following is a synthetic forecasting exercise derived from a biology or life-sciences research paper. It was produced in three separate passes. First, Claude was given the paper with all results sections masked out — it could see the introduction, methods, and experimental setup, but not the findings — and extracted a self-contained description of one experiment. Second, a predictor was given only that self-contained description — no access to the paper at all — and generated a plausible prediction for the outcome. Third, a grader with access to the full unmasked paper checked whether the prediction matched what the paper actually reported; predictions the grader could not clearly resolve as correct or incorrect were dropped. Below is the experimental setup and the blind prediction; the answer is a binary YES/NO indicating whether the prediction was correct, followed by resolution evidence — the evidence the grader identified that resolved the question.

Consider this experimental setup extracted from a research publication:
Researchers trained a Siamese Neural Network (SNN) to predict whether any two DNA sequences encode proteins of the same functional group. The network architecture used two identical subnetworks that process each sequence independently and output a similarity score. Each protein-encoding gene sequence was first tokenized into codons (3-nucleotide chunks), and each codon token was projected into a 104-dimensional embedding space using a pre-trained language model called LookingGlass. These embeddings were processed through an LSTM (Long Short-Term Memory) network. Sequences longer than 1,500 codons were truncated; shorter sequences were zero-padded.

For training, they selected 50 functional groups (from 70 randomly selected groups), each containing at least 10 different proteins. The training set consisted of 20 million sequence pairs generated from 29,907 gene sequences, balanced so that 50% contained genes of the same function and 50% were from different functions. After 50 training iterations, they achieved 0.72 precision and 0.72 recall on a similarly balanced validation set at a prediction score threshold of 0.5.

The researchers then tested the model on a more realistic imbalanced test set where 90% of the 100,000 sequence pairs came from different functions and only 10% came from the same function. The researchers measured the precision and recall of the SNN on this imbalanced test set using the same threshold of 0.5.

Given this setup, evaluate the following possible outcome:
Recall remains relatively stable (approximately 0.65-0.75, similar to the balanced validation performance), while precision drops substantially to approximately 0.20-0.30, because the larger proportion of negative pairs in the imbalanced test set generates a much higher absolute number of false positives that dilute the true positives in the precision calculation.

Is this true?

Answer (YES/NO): NO